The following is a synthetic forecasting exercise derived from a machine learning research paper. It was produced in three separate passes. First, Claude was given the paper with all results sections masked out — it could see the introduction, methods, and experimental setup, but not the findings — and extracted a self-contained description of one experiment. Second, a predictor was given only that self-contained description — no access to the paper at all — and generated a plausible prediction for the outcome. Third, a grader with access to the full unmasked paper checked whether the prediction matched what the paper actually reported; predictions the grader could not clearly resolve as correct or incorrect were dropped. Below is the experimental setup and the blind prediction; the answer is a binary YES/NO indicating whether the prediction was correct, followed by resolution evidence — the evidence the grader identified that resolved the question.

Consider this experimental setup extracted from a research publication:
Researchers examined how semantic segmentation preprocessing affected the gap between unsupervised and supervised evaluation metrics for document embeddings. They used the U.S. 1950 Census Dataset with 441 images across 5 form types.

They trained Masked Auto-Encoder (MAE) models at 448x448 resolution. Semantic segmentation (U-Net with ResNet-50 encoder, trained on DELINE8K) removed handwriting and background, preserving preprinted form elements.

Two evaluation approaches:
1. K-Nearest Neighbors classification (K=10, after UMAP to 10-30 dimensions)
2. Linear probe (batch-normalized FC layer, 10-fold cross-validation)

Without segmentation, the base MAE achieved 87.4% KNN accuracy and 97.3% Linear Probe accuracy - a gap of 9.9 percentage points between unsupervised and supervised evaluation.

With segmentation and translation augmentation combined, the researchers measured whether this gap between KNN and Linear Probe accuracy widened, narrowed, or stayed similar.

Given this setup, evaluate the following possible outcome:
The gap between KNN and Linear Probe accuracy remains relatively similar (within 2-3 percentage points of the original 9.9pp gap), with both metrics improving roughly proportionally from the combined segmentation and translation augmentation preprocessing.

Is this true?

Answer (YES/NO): NO